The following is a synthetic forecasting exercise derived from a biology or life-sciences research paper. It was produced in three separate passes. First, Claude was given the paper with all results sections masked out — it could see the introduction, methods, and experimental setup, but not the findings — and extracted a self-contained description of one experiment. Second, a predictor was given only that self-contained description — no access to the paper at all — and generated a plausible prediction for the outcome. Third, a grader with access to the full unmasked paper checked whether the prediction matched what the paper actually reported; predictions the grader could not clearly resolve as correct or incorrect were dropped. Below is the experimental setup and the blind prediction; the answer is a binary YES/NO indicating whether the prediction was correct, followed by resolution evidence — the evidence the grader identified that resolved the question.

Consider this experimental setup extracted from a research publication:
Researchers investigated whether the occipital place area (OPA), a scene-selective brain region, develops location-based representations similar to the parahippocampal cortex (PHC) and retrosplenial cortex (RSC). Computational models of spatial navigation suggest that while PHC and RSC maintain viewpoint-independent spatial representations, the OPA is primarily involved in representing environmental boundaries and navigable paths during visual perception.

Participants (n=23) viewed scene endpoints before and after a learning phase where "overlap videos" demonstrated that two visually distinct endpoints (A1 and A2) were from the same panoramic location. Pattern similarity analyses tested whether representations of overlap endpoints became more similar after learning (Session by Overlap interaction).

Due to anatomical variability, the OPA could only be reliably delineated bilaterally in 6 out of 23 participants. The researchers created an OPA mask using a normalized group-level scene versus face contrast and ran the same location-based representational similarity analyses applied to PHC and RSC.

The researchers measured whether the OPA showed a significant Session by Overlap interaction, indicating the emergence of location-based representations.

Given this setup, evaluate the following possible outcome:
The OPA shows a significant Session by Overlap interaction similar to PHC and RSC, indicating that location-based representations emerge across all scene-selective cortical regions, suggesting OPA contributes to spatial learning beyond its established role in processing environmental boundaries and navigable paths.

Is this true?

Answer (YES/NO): NO